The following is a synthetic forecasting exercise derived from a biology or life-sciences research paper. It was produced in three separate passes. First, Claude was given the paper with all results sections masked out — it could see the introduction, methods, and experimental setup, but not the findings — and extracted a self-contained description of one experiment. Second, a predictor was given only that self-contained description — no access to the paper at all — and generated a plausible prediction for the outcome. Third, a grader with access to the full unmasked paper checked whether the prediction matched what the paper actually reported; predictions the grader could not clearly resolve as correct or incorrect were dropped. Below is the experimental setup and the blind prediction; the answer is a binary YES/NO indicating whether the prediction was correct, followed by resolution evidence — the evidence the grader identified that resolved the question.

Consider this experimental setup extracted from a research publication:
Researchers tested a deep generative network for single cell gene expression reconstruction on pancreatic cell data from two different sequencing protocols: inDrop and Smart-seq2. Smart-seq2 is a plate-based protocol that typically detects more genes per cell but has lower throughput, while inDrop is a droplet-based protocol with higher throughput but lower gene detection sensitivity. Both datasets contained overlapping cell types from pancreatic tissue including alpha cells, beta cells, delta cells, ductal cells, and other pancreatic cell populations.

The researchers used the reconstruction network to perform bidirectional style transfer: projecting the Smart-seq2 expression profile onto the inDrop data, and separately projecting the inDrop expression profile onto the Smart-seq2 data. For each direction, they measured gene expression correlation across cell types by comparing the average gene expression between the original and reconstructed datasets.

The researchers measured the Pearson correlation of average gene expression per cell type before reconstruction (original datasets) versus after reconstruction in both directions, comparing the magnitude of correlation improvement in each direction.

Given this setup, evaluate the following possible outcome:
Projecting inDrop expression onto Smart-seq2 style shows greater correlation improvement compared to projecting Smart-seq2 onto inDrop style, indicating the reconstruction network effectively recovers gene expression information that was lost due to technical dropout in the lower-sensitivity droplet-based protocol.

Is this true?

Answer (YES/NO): NO